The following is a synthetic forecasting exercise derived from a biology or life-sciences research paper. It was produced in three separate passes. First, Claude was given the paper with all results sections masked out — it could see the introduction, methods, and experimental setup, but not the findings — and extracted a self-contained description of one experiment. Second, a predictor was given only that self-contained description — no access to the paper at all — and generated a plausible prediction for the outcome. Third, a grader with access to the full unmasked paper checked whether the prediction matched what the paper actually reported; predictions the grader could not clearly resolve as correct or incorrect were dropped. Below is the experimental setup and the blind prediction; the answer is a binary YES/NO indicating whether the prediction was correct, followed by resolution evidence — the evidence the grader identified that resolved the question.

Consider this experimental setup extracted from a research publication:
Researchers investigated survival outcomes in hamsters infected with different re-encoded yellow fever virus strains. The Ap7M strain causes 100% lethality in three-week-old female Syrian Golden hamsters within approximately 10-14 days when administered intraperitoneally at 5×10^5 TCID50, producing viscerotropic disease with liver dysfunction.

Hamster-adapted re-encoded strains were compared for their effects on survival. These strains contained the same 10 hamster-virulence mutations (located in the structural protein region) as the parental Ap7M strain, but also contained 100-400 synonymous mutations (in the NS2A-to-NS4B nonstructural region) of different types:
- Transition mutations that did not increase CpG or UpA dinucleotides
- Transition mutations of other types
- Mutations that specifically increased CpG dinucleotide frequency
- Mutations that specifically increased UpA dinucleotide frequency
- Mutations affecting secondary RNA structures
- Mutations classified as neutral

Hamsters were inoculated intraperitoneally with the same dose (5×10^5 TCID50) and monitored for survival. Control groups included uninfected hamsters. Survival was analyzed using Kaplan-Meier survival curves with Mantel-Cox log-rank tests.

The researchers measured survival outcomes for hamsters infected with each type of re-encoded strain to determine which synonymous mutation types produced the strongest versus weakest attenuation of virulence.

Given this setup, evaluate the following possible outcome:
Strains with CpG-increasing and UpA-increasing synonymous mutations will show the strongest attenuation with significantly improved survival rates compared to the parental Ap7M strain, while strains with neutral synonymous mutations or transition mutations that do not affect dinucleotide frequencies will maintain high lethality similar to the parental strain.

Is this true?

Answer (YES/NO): NO